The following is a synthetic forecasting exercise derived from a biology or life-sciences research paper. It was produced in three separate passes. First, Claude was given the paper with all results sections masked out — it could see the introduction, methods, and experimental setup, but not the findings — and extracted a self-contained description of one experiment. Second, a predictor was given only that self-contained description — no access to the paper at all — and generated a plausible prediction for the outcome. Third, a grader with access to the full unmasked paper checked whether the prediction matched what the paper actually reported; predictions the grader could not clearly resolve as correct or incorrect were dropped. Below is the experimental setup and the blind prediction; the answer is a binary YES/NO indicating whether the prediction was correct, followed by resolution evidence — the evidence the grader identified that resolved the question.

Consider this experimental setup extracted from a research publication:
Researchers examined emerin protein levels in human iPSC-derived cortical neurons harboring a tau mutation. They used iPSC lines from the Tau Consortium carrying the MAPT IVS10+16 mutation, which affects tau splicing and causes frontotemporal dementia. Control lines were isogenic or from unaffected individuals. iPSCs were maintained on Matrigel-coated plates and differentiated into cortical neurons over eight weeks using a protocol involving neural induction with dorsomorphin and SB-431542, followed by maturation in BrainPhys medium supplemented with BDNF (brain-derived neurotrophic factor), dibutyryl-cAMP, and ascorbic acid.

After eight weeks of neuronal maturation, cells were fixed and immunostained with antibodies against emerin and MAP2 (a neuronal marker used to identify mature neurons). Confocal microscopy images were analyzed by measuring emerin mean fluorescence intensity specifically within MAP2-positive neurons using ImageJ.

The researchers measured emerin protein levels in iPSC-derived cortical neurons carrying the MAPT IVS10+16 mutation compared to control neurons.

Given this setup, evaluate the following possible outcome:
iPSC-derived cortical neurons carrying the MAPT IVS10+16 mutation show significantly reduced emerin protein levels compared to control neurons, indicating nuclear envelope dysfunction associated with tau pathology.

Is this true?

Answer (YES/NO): NO